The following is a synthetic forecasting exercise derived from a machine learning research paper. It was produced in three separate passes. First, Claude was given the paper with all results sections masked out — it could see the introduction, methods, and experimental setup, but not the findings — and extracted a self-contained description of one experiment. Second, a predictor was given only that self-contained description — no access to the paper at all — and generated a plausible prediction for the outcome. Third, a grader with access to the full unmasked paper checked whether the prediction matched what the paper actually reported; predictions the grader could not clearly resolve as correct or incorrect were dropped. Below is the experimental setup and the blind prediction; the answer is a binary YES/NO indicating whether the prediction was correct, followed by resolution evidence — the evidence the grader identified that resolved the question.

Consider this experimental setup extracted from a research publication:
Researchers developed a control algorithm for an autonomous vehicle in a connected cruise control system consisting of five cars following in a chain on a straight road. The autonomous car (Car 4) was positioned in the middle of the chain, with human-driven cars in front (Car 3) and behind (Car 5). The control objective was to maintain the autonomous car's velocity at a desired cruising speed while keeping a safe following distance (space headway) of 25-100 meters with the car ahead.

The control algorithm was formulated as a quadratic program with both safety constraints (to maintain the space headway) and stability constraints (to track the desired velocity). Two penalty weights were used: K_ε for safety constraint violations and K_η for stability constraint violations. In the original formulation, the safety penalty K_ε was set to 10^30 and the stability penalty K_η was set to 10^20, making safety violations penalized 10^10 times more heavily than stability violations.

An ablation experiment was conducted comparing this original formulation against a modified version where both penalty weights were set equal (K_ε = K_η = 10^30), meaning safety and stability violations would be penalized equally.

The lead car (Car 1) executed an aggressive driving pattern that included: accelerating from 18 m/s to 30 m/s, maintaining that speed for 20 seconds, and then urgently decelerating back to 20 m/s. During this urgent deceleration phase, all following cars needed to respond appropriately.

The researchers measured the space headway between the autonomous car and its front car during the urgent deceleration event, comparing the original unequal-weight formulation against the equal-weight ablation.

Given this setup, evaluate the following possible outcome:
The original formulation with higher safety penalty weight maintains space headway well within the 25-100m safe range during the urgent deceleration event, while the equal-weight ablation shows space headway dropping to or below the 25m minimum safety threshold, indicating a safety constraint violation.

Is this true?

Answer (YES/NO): YES